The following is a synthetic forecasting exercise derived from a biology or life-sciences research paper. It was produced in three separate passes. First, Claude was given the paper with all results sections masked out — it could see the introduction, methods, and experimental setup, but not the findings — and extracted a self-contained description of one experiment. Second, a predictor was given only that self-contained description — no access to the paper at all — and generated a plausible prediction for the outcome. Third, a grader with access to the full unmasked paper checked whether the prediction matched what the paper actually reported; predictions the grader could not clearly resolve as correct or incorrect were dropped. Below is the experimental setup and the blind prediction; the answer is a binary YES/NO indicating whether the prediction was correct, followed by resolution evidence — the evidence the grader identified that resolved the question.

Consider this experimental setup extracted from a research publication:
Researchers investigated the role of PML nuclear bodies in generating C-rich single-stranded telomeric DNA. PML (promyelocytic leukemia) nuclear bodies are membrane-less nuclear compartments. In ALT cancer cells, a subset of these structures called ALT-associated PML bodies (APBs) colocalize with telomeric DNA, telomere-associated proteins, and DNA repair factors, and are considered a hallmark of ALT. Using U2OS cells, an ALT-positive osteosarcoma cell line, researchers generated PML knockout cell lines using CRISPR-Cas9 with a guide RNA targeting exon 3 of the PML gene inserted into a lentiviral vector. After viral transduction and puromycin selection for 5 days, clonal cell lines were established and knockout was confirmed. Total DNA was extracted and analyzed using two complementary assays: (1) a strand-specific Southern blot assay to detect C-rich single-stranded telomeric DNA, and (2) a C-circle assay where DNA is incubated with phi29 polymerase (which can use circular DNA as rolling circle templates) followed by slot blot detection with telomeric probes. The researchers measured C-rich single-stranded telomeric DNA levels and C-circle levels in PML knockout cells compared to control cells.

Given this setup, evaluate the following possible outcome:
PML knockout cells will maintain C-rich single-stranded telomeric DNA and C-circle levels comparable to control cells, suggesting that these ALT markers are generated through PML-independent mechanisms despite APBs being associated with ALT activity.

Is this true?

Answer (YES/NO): NO